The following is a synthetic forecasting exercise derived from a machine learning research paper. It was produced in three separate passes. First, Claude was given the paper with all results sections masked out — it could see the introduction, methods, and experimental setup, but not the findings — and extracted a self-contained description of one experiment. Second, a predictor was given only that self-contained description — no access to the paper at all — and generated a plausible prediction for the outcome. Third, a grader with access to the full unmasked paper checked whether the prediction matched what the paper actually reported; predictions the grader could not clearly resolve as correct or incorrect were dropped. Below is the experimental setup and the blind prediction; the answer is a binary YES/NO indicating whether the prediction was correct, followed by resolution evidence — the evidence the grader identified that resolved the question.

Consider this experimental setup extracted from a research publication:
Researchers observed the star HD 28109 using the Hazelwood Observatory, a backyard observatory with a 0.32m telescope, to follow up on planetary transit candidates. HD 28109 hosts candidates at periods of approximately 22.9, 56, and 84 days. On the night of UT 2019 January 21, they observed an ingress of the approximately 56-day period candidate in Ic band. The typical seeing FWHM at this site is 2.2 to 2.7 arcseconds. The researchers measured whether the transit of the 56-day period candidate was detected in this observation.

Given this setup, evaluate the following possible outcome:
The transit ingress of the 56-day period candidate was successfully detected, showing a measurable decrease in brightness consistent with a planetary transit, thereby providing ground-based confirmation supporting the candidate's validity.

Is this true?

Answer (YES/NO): NO